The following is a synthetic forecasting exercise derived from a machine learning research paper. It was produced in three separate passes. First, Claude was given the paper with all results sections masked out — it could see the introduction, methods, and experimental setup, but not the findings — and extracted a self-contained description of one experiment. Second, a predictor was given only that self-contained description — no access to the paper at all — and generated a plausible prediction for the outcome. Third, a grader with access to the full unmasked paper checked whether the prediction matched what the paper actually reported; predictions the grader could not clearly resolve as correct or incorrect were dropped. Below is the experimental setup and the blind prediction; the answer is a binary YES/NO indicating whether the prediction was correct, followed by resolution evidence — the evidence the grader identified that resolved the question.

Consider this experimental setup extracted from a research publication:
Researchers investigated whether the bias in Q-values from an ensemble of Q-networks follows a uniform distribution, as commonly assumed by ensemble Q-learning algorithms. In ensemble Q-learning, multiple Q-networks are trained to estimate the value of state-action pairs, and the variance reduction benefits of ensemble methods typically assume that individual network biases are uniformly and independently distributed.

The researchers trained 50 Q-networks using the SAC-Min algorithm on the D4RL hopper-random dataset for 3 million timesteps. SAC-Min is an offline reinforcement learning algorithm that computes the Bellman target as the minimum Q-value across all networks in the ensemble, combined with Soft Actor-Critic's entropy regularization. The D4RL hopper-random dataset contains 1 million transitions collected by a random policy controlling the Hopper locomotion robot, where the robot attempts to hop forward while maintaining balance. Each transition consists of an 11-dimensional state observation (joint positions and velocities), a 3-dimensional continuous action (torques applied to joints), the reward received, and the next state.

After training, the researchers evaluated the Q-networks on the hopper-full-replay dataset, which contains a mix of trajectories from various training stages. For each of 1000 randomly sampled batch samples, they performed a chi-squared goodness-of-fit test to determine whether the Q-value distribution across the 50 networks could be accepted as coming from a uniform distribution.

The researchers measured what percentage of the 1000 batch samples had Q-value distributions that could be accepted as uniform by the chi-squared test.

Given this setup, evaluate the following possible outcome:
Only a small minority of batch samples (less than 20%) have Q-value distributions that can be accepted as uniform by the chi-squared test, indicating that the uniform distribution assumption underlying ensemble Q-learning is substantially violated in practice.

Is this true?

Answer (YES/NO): NO